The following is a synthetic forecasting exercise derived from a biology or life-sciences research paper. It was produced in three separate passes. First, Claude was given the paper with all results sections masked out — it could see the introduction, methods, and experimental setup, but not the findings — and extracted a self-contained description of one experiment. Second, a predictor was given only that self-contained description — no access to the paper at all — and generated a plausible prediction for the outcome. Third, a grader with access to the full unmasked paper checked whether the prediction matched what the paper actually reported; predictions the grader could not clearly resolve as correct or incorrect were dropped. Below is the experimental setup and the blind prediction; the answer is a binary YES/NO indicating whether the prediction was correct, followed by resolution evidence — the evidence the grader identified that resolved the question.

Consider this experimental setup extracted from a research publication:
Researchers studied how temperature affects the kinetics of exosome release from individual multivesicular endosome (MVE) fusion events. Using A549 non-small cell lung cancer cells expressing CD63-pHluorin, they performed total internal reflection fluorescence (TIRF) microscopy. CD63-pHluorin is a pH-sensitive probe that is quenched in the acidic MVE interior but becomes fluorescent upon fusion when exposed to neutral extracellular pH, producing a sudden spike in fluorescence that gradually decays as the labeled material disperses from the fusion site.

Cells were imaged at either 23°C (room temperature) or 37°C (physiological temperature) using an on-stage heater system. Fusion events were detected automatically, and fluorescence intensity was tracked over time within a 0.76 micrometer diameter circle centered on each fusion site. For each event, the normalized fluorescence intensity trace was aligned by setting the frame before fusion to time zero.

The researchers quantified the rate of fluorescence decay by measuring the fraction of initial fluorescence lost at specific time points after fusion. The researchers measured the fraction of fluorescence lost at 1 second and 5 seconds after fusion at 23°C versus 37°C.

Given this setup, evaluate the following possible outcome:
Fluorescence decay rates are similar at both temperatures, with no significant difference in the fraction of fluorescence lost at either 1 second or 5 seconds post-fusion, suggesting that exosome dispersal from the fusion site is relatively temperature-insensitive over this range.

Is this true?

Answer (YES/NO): NO